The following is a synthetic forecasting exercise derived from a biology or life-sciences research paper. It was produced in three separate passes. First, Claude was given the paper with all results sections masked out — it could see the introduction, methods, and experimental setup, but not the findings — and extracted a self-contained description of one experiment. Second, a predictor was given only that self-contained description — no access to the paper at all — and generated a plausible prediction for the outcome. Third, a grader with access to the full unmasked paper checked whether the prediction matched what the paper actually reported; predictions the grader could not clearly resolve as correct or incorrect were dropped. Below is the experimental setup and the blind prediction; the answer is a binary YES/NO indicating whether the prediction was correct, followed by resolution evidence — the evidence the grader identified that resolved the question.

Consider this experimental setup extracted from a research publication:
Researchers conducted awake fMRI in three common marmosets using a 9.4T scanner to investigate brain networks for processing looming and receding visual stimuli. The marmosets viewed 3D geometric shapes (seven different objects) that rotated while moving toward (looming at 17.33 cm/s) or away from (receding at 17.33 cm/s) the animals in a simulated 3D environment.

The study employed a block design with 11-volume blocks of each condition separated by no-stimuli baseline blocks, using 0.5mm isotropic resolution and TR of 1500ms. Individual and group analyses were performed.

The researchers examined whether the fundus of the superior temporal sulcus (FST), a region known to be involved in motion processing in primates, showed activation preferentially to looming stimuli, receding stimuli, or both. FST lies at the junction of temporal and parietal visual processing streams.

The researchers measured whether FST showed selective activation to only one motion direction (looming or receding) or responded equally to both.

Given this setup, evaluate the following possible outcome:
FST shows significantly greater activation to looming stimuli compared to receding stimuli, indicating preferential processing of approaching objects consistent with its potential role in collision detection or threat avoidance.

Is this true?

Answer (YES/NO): NO